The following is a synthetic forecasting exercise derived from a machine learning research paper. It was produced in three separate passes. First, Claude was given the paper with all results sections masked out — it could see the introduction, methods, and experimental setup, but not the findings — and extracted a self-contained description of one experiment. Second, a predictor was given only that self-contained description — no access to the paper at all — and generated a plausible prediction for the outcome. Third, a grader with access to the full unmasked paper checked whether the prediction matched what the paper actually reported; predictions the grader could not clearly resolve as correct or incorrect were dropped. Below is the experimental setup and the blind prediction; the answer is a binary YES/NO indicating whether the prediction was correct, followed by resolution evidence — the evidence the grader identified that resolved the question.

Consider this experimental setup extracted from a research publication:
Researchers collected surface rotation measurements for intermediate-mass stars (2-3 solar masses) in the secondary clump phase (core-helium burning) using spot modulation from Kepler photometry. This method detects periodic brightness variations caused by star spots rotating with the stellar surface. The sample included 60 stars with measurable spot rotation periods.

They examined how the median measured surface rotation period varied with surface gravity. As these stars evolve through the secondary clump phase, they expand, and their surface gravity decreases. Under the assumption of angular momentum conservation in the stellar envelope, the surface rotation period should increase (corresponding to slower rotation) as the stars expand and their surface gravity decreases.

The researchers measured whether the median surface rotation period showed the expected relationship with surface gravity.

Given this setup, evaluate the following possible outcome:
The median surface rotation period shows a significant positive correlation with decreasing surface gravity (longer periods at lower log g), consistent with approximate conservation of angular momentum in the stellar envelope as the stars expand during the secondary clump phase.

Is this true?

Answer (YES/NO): NO